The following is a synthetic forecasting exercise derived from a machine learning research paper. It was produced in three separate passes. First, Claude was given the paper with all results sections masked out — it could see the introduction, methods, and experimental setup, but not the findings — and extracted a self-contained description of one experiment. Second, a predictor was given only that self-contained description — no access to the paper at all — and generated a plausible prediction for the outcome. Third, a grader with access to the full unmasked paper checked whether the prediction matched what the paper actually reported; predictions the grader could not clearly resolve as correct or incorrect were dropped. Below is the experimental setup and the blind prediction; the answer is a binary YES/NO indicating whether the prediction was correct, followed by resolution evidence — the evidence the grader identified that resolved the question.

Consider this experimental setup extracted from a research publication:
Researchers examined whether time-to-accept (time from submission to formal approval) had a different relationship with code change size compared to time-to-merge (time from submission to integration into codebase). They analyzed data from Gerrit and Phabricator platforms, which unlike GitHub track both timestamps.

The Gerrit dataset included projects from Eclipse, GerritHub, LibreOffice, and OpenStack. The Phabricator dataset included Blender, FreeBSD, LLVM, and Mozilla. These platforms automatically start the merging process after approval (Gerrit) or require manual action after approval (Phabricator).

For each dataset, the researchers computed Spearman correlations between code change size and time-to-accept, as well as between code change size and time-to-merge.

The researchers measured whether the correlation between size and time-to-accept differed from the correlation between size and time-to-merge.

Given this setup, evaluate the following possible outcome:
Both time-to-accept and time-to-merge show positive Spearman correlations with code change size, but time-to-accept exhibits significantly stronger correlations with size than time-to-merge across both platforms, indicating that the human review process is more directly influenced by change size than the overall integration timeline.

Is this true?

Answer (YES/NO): NO